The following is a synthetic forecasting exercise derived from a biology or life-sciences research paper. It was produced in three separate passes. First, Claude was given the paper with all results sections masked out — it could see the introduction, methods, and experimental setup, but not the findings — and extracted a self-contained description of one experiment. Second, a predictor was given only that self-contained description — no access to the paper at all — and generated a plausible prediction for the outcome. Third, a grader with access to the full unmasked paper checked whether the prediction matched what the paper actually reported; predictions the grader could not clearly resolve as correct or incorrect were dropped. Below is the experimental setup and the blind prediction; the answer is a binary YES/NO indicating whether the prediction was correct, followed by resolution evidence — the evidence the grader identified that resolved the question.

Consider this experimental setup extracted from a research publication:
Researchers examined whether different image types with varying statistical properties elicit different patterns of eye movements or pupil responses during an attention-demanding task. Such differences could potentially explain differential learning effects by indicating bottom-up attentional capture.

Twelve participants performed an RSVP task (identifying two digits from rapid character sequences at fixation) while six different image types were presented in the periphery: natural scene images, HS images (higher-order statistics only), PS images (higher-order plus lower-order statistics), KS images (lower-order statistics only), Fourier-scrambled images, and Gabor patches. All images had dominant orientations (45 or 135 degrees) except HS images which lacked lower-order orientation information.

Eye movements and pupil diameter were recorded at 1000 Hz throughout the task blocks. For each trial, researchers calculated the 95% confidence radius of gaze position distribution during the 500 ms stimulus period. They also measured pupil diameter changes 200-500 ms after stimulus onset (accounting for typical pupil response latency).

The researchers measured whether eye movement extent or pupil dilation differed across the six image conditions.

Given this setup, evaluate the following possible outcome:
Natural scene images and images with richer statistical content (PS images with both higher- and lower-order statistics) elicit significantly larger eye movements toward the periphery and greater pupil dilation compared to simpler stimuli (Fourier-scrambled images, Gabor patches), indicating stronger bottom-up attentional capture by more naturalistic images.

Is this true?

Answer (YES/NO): NO